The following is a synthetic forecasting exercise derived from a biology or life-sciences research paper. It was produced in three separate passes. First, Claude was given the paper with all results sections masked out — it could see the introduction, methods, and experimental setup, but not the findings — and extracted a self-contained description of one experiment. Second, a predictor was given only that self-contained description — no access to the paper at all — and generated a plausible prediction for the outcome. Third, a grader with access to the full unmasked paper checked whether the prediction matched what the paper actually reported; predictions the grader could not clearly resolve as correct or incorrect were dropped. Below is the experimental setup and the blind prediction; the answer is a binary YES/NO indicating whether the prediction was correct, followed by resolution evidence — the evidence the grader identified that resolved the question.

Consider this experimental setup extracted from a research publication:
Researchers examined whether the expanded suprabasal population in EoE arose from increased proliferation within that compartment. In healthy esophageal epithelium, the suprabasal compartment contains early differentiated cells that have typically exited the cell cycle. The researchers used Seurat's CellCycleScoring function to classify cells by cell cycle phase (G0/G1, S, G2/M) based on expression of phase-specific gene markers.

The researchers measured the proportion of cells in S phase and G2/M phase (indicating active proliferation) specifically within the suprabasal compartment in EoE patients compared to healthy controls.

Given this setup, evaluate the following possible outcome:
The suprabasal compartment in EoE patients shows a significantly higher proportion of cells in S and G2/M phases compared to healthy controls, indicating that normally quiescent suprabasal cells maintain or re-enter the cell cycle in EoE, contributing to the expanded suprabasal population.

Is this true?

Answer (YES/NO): NO